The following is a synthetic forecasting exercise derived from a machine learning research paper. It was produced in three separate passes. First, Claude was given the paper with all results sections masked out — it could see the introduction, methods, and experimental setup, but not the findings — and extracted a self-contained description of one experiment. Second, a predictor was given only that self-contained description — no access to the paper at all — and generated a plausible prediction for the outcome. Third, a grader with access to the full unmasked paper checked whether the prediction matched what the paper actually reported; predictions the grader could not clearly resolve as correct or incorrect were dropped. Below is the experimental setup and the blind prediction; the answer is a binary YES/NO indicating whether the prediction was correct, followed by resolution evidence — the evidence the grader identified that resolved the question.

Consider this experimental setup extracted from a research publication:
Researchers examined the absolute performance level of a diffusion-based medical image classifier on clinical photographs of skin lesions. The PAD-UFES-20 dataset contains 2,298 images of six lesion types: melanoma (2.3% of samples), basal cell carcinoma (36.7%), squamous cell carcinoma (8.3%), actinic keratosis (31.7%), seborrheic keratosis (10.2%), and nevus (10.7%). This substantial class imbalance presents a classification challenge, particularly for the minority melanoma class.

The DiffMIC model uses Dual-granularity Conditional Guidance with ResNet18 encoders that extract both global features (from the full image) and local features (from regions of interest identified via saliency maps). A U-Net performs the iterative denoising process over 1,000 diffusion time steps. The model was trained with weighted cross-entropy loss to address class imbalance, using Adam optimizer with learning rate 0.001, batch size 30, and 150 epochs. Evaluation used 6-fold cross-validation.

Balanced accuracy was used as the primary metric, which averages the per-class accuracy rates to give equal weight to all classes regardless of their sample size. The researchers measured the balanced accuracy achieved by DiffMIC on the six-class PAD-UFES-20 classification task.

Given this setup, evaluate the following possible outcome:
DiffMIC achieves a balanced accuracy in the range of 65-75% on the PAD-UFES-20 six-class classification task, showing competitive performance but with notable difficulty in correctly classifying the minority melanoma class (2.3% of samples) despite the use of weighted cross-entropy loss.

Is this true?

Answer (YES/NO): NO